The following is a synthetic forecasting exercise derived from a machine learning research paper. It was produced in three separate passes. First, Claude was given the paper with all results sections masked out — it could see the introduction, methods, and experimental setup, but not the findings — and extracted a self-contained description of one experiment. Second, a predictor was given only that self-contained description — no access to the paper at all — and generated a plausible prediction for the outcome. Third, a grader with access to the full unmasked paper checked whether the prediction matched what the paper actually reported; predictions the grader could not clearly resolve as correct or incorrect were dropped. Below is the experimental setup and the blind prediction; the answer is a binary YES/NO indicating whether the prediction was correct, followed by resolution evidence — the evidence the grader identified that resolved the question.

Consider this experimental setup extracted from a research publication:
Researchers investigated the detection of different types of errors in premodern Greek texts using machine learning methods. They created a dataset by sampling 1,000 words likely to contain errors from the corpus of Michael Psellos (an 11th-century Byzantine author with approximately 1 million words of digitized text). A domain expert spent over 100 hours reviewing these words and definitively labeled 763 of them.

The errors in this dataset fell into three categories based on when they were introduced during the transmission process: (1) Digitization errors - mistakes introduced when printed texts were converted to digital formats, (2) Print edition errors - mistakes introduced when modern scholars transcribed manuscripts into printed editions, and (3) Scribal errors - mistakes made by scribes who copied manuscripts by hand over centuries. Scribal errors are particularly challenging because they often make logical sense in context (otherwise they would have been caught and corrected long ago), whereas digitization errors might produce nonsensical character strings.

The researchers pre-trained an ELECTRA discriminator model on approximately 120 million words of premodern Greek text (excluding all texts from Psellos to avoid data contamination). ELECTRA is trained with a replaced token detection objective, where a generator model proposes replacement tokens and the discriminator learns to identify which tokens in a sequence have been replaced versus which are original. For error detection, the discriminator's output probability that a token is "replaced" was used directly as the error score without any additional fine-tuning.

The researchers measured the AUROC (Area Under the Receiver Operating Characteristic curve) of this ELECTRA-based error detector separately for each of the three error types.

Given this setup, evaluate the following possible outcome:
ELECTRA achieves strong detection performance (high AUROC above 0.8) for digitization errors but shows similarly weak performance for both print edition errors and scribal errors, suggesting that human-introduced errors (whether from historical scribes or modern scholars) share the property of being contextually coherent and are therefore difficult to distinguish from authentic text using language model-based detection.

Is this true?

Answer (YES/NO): NO